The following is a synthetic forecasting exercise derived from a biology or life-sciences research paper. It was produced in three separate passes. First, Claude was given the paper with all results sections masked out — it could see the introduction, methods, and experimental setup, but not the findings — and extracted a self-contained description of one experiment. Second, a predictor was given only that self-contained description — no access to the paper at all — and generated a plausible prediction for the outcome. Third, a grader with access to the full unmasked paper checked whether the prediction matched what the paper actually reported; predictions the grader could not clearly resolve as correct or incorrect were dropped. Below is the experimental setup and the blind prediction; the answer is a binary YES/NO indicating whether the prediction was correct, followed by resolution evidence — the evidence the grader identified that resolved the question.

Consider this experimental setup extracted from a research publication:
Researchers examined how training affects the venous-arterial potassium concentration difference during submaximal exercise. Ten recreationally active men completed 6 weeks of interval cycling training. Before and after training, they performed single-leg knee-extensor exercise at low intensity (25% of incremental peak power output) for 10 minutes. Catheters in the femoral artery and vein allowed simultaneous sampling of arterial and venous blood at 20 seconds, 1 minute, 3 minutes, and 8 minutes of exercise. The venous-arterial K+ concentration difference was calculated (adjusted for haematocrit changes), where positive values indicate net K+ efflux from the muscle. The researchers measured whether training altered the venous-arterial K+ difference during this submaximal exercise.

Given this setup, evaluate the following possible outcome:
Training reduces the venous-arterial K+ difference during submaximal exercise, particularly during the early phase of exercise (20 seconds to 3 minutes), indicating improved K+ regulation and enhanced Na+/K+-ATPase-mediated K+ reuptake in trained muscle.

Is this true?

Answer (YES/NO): NO